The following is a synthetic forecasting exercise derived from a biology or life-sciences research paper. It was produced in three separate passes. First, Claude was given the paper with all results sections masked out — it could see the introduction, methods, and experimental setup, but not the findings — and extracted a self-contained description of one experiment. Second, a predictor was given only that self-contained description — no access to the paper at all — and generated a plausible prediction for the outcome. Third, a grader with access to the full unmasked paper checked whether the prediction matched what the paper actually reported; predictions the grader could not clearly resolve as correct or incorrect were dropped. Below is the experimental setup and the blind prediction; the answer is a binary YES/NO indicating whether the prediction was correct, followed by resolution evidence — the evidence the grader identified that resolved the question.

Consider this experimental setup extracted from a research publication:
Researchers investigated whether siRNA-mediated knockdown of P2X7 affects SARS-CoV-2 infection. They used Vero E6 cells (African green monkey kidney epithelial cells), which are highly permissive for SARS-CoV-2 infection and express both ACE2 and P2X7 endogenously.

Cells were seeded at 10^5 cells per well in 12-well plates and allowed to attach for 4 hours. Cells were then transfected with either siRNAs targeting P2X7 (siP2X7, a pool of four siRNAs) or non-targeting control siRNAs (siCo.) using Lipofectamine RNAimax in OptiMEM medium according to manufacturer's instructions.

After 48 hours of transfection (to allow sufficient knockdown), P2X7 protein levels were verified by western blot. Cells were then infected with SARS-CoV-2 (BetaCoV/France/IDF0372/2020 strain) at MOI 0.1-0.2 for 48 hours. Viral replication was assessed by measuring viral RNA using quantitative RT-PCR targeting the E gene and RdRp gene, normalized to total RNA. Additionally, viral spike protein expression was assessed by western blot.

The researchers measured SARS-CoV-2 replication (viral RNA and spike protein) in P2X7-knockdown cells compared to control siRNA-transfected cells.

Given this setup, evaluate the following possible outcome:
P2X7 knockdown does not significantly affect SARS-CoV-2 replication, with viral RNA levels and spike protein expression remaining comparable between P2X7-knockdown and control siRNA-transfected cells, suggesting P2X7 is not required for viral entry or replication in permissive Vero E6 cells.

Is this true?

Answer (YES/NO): NO